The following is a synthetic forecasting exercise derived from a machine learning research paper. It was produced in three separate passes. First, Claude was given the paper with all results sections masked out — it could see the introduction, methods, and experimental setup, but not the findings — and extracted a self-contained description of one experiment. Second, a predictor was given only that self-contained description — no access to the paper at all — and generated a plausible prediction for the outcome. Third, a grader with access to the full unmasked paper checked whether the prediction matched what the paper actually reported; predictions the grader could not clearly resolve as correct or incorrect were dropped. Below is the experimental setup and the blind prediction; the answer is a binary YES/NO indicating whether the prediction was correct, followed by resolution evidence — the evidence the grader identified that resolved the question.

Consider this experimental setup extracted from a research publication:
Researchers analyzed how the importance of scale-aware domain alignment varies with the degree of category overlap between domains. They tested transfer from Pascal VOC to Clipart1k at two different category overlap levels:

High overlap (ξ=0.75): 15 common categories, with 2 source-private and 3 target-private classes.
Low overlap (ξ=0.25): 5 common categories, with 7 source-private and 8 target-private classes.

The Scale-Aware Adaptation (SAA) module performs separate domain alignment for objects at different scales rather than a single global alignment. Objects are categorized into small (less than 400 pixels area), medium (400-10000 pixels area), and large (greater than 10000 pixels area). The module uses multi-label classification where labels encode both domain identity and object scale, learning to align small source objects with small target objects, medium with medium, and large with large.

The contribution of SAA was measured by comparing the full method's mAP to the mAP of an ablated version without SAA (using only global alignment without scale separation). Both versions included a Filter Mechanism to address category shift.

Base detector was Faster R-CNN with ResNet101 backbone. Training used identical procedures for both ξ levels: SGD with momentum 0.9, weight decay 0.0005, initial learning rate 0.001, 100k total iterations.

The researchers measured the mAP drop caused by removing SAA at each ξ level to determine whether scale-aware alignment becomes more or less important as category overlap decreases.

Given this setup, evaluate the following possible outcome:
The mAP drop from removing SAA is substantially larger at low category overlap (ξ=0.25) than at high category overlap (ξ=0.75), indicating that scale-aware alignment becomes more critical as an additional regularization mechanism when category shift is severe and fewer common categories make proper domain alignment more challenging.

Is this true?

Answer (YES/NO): NO